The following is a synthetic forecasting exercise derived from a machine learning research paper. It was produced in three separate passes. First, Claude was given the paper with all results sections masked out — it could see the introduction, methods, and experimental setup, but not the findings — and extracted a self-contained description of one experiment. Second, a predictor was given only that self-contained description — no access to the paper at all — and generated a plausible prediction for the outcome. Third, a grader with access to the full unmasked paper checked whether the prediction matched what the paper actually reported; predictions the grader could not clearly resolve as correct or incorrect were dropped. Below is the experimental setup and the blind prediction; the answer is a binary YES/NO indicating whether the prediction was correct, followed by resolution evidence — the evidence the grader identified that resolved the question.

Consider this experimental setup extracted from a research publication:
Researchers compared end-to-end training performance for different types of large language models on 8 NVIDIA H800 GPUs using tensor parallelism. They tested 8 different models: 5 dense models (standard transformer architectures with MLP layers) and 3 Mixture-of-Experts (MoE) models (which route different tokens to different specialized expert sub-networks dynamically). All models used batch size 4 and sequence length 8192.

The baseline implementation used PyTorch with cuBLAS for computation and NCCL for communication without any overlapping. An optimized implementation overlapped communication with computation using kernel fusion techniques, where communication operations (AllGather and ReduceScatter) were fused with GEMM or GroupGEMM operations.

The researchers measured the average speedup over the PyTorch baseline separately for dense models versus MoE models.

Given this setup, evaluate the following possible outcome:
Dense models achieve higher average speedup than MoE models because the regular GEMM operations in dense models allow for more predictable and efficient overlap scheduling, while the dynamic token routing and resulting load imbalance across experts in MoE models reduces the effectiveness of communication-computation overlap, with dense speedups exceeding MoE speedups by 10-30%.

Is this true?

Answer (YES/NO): NO